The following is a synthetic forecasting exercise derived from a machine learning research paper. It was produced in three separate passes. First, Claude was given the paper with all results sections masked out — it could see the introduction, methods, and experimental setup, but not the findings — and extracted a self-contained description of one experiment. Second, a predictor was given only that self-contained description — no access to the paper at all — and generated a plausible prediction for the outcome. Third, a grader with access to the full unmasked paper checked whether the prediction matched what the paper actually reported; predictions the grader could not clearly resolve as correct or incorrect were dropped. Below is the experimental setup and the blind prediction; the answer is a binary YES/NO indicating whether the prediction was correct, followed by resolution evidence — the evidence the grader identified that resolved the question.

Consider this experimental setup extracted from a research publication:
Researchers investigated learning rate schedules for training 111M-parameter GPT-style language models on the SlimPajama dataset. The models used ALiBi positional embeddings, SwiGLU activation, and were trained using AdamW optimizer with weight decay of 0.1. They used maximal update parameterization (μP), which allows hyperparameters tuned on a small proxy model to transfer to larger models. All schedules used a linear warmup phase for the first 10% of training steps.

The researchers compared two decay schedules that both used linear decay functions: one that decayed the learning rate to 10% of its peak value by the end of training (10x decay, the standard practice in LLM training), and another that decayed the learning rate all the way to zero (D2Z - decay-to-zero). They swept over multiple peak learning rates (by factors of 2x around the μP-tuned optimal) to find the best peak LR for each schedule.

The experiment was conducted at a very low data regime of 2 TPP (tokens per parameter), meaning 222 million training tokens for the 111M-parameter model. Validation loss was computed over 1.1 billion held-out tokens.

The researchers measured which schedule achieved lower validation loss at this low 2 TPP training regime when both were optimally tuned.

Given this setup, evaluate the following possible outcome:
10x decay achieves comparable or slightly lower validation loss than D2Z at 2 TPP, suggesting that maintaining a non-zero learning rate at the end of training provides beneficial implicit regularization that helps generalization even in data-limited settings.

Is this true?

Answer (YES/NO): YES